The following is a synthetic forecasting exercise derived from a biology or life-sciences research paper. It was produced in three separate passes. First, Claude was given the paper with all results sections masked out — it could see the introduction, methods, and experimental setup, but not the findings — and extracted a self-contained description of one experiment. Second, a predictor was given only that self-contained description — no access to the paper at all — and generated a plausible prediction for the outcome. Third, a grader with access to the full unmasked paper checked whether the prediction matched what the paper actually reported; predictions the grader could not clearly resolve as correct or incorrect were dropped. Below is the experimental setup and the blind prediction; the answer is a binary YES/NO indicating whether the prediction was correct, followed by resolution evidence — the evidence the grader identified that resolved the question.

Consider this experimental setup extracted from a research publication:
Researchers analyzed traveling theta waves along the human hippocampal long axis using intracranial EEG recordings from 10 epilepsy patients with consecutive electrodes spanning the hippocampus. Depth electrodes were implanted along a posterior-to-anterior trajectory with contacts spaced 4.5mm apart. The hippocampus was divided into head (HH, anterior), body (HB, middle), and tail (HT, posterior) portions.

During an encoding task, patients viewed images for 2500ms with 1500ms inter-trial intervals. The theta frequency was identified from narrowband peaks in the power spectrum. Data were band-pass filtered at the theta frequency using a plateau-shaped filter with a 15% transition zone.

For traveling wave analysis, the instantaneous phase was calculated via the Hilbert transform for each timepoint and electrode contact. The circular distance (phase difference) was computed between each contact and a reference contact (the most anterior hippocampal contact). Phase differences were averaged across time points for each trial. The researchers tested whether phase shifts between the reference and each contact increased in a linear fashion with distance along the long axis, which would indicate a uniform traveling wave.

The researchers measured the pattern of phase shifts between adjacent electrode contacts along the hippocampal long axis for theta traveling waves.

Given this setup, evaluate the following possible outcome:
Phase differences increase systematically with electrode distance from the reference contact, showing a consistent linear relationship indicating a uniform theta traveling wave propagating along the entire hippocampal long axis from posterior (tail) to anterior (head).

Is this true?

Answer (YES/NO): NO